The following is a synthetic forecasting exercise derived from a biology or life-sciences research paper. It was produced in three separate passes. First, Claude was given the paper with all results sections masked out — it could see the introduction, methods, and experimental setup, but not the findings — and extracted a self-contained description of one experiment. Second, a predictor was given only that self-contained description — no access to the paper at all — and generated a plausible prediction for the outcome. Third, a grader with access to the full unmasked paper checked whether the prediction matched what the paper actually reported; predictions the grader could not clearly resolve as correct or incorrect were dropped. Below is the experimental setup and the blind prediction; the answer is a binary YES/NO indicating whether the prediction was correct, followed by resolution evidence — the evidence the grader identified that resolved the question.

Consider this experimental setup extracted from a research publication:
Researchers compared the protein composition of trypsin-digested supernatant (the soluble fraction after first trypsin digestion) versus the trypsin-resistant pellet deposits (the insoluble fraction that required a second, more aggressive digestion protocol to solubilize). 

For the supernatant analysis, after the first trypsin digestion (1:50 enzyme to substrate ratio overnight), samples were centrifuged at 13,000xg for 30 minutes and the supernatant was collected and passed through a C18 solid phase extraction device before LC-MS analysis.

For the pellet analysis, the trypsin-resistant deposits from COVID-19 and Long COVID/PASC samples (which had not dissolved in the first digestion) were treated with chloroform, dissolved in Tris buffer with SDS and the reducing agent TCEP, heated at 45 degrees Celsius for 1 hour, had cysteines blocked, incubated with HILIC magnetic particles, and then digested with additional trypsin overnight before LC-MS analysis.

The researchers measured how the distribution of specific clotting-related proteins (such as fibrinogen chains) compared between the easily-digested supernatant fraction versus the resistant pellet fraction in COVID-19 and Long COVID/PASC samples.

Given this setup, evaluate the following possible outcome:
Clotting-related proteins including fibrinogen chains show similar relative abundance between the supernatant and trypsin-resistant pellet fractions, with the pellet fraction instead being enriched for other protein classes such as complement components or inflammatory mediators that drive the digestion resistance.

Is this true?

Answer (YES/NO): NO